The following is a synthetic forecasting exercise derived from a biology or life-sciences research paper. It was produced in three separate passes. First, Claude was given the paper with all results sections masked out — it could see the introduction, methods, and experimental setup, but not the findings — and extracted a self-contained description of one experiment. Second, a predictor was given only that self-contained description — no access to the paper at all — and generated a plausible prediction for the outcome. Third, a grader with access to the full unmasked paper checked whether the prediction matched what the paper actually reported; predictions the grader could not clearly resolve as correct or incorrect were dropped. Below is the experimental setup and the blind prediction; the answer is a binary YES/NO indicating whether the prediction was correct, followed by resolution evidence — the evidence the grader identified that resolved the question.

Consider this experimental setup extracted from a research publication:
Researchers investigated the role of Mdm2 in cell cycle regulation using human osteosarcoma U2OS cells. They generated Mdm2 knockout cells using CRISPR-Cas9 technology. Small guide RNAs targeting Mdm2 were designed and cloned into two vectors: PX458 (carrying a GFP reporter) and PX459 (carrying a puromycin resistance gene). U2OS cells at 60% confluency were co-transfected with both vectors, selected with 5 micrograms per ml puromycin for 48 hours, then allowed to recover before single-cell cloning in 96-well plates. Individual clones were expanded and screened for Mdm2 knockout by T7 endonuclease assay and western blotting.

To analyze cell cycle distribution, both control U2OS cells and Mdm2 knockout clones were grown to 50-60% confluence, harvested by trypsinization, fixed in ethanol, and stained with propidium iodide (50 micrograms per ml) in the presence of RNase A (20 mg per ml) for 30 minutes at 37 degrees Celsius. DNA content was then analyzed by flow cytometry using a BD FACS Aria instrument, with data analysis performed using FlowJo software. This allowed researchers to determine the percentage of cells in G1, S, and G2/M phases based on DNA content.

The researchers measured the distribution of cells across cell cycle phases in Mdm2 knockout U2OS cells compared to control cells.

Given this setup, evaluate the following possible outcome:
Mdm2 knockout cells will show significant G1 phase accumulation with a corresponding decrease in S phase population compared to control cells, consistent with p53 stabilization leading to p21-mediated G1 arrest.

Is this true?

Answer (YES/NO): NO